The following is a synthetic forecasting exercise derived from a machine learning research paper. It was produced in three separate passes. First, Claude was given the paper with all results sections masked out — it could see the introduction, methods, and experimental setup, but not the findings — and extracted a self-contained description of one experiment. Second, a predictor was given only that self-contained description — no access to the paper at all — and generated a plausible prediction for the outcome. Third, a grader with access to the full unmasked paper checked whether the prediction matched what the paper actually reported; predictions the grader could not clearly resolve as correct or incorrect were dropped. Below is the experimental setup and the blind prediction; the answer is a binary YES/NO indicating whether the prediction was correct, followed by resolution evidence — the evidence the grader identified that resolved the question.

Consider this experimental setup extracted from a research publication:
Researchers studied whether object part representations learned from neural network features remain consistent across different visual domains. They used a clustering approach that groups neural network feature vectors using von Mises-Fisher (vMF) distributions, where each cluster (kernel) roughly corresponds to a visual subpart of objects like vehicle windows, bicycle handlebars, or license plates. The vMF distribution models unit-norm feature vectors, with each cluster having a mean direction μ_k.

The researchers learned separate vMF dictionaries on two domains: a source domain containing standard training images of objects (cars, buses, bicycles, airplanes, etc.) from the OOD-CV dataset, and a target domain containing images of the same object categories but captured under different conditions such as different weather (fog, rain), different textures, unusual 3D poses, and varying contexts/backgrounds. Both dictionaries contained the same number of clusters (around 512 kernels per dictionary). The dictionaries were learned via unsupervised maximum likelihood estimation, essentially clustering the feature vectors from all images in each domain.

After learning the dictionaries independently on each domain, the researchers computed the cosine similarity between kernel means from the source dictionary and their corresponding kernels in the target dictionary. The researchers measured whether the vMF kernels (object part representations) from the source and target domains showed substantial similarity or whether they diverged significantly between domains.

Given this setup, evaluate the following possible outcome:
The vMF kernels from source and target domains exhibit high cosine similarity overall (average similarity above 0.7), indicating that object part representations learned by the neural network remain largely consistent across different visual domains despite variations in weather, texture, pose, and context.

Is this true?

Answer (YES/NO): NO